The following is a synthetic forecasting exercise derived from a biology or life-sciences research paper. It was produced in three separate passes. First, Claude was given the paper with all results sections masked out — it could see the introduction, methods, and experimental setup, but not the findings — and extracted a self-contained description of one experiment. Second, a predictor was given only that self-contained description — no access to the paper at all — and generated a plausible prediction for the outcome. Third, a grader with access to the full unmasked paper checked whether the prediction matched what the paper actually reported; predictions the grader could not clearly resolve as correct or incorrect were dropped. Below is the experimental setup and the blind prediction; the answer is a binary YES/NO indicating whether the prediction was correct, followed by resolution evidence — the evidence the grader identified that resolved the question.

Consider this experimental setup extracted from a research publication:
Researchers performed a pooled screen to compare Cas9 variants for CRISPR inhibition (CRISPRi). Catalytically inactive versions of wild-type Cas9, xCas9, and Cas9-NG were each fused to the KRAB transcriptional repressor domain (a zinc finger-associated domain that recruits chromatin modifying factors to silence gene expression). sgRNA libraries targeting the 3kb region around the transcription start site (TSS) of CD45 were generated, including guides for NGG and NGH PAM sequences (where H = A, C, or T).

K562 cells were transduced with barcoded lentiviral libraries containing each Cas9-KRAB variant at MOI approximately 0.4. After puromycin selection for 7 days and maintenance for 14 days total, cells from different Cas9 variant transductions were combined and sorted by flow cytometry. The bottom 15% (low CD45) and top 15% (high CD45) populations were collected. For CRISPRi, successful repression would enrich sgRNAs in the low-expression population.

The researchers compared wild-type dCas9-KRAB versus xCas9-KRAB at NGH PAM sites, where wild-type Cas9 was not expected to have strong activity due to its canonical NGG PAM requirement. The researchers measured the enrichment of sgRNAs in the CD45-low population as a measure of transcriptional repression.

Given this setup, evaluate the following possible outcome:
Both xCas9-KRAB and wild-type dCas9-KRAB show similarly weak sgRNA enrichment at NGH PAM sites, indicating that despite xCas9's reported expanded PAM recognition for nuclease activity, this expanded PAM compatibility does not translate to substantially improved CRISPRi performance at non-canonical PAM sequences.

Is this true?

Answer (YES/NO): YES